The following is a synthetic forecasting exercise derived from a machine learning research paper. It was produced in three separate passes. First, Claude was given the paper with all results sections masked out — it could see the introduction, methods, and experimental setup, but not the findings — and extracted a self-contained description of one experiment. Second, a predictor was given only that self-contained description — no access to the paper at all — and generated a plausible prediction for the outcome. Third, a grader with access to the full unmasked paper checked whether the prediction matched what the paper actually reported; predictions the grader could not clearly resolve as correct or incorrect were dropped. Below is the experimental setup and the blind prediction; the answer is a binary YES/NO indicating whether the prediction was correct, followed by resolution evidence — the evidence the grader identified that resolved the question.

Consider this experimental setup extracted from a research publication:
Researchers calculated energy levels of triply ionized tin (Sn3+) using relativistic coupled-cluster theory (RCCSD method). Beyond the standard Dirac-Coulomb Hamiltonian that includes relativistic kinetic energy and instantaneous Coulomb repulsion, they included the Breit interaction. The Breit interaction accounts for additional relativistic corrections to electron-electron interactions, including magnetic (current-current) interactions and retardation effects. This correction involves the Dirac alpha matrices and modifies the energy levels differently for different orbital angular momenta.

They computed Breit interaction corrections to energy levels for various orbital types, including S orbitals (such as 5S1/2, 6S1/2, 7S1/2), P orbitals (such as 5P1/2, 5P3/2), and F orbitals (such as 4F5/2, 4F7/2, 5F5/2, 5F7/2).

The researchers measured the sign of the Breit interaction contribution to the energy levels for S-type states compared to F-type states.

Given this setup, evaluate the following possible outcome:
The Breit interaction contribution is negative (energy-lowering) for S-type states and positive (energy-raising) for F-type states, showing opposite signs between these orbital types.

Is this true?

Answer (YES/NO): NO